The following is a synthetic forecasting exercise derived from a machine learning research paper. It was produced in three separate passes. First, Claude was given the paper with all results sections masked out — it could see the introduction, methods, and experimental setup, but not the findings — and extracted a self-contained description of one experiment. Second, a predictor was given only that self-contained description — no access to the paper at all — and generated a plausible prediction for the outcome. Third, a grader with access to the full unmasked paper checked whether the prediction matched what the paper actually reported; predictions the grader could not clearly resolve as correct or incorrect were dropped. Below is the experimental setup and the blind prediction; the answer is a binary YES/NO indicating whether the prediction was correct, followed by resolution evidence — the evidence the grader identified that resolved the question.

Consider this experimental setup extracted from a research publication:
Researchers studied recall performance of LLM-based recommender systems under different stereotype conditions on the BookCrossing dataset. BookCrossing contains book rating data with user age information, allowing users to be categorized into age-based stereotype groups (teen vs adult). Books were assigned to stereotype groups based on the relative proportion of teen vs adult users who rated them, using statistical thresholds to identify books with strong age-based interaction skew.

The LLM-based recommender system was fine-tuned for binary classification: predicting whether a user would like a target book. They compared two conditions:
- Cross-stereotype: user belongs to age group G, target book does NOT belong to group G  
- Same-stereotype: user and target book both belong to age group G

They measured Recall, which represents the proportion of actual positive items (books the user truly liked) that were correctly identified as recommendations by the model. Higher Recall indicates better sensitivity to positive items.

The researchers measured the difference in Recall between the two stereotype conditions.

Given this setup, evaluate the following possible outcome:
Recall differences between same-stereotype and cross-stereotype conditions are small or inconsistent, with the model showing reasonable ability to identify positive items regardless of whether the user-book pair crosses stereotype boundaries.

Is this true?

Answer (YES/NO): NO